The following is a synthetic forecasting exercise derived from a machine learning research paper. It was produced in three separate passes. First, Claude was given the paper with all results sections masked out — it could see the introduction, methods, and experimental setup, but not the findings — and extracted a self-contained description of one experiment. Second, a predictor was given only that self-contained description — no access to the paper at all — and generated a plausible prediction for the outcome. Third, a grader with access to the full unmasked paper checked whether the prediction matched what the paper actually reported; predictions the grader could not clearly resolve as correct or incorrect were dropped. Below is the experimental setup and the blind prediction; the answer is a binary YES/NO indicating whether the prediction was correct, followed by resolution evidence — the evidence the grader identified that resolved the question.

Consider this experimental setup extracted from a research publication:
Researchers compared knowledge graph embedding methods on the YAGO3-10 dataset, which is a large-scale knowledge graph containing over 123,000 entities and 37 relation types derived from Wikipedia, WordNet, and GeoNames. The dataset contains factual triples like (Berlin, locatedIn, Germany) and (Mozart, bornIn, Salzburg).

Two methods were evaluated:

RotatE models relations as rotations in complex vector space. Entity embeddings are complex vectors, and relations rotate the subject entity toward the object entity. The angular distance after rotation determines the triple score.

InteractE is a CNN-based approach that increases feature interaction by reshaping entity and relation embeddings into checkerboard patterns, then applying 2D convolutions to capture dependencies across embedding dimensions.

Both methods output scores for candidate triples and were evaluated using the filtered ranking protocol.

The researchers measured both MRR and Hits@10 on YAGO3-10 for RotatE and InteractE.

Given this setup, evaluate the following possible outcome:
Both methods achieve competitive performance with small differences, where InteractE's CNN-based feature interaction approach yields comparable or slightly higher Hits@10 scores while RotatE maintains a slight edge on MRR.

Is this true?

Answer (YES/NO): NO